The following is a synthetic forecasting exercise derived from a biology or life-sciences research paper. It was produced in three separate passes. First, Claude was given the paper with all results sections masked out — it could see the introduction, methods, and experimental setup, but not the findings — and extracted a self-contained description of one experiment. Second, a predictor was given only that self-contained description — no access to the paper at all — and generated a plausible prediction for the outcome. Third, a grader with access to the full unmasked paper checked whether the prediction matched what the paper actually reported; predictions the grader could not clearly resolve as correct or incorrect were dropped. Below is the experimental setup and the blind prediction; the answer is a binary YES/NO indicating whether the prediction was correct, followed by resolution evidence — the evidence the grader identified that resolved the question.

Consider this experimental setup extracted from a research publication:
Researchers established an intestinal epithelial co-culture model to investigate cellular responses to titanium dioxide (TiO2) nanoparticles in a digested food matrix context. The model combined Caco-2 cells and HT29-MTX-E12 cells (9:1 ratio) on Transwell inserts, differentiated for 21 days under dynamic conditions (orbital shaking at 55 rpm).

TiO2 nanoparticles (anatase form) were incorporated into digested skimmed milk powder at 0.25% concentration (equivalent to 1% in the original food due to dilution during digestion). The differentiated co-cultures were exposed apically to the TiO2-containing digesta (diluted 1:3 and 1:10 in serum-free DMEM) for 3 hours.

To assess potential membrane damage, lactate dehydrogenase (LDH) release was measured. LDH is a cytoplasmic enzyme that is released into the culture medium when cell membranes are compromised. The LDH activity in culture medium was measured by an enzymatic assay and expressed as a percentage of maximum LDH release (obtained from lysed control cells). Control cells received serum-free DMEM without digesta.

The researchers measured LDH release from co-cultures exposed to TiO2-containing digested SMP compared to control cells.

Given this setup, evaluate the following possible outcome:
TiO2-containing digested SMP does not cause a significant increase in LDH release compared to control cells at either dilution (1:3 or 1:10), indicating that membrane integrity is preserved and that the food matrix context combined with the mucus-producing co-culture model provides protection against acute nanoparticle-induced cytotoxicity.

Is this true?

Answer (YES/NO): NO